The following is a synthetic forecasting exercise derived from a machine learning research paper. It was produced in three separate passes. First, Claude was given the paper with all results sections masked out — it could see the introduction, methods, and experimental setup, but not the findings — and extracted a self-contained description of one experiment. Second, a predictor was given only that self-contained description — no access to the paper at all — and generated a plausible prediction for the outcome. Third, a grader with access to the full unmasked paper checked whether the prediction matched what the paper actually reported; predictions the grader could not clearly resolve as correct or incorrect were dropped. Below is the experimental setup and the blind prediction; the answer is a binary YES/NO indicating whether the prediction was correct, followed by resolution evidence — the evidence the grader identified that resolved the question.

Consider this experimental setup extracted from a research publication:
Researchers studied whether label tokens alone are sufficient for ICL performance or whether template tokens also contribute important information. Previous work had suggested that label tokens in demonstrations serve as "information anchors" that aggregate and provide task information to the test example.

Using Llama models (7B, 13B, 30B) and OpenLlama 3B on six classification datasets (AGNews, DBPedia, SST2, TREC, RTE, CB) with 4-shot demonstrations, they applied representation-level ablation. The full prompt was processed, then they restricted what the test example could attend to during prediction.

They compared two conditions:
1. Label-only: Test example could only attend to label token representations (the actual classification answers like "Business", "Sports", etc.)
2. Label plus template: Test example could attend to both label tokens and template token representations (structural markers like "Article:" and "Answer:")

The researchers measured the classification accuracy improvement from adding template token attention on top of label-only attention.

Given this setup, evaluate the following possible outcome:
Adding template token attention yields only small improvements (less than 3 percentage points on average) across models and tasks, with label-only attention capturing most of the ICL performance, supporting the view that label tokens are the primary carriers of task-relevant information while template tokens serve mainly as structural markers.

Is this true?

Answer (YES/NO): NO